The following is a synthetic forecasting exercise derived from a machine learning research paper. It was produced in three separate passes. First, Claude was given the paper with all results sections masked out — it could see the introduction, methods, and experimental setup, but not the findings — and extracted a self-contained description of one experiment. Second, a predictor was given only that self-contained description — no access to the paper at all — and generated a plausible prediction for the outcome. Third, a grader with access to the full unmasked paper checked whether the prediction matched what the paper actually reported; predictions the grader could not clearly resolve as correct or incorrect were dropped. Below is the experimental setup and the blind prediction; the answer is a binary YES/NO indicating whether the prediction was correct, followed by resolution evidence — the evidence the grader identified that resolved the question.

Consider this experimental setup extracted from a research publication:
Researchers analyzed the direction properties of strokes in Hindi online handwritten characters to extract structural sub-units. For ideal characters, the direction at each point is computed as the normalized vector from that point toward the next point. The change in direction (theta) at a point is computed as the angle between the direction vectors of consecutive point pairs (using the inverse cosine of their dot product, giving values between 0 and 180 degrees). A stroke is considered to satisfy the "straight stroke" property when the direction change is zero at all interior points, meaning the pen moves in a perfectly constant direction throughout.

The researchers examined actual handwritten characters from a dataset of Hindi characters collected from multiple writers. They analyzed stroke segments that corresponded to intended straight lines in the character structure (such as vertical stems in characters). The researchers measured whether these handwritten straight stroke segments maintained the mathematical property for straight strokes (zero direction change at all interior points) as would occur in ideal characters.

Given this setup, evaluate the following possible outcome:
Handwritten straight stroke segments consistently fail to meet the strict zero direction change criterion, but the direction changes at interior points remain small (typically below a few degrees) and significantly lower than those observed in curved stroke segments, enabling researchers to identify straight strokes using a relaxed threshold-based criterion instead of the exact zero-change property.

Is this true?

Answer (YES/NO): YES